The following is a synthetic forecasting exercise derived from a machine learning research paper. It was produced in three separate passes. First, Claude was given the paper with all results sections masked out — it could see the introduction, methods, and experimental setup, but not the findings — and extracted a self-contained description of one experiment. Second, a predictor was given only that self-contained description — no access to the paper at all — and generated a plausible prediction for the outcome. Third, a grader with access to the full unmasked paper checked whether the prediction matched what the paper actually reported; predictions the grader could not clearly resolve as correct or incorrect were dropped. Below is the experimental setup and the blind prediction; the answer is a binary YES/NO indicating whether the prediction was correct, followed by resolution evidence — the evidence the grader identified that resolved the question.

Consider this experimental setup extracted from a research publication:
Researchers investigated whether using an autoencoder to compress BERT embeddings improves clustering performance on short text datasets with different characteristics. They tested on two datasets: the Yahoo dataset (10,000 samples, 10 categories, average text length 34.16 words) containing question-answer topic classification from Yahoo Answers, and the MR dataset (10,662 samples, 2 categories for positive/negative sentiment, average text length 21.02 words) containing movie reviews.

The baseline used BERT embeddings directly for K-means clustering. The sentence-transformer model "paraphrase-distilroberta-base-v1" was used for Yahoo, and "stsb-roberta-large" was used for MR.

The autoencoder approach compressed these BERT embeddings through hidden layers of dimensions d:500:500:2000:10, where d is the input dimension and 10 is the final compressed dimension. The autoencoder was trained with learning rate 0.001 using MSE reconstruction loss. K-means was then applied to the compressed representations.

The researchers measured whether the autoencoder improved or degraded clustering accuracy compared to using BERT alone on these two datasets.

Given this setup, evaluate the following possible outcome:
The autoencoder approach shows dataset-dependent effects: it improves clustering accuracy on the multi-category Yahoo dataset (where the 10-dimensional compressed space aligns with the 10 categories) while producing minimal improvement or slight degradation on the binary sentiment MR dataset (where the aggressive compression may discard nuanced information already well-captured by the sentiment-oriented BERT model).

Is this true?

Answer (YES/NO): YES